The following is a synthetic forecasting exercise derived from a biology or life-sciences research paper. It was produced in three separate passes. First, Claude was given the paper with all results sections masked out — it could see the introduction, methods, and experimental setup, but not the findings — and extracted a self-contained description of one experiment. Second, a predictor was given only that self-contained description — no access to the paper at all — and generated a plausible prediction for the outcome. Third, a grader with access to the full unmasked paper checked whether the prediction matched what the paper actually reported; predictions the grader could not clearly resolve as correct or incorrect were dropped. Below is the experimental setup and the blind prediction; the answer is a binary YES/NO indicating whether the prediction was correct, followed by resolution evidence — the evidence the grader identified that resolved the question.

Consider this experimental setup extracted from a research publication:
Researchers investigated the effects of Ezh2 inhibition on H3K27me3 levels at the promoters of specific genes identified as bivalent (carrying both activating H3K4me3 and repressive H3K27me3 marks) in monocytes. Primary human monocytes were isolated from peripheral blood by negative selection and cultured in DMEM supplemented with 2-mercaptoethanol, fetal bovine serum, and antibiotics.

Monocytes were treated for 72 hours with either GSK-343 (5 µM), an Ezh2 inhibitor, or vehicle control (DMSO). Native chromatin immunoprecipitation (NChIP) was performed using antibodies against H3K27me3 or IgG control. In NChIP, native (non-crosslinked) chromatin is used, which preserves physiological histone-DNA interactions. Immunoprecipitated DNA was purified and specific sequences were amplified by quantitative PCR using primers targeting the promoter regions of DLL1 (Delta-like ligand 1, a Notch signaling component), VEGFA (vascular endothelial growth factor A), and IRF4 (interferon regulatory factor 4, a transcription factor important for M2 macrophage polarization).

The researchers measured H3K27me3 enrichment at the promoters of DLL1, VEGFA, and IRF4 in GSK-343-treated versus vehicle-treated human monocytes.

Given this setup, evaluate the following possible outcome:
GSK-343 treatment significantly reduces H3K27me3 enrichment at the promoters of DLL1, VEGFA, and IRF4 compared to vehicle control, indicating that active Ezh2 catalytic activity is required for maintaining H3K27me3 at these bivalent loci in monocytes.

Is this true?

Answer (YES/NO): YES